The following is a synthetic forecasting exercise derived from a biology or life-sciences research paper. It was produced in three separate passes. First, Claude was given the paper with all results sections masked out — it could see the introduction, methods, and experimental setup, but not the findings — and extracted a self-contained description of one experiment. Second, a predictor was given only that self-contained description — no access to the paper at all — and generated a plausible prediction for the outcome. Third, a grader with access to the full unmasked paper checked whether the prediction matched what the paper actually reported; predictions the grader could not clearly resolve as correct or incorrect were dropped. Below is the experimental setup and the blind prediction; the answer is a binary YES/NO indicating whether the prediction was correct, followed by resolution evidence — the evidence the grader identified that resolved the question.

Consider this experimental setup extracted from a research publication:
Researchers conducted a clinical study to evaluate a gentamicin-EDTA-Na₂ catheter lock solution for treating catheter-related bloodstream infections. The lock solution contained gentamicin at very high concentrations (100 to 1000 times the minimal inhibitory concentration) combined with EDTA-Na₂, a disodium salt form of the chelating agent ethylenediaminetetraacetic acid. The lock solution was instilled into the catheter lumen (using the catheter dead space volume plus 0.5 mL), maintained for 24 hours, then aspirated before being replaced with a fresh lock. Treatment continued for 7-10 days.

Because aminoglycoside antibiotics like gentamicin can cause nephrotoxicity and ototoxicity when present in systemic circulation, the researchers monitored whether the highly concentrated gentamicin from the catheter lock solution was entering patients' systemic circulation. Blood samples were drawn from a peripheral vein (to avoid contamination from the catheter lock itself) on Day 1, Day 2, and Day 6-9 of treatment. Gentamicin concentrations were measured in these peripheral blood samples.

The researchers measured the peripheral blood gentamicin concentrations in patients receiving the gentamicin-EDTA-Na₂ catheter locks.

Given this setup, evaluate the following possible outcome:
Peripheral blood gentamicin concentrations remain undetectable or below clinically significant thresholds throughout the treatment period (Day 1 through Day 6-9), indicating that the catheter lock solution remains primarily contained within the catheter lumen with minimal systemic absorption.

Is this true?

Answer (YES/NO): YES